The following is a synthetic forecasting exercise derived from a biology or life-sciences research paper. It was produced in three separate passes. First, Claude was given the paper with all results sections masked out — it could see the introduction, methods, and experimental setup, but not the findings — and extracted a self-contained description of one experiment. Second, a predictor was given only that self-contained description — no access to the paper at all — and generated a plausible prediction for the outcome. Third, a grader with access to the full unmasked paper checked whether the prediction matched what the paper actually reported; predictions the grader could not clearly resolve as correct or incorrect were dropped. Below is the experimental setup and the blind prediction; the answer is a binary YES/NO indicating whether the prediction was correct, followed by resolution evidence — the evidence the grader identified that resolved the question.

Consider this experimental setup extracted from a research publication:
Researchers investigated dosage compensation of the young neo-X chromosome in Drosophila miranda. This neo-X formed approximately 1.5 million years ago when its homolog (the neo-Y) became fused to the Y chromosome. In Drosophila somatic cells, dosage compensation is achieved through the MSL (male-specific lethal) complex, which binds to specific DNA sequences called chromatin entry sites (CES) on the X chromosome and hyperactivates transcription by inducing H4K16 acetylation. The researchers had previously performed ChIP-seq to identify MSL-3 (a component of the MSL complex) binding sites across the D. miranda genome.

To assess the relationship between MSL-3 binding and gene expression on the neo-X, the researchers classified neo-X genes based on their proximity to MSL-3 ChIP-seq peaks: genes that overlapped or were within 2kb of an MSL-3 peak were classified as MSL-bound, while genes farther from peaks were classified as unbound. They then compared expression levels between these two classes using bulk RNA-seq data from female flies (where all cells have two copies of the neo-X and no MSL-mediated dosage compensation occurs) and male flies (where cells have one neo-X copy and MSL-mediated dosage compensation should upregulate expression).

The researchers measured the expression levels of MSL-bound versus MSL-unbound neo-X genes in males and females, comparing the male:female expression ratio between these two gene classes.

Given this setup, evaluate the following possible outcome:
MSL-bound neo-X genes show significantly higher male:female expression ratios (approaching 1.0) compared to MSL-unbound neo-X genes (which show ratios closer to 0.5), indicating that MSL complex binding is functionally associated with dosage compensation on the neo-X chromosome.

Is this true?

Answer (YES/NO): NO